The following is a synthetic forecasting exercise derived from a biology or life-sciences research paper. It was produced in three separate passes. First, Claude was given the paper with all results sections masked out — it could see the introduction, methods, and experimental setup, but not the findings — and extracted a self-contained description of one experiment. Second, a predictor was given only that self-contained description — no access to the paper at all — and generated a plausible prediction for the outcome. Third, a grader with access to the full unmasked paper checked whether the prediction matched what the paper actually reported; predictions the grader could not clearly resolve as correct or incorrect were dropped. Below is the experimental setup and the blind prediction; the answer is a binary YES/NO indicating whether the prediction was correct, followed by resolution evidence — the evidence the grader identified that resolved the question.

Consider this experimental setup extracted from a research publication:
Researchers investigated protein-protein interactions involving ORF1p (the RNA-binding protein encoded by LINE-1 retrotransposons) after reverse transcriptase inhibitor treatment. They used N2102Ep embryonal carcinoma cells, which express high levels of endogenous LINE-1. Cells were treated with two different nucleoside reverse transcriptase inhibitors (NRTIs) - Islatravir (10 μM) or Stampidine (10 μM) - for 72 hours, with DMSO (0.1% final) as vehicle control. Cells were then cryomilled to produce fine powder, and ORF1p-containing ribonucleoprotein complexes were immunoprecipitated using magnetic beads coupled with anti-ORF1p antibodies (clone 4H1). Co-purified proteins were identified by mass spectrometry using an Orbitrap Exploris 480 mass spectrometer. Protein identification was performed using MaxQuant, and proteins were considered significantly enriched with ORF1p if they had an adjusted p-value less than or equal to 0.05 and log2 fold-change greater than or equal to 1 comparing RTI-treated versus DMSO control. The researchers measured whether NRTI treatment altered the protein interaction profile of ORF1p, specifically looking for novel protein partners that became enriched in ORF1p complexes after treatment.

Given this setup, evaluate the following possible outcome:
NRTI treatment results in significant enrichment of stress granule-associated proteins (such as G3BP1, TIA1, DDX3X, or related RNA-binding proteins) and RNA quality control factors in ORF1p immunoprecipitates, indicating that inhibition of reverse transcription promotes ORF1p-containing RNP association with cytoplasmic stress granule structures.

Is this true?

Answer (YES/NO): NO